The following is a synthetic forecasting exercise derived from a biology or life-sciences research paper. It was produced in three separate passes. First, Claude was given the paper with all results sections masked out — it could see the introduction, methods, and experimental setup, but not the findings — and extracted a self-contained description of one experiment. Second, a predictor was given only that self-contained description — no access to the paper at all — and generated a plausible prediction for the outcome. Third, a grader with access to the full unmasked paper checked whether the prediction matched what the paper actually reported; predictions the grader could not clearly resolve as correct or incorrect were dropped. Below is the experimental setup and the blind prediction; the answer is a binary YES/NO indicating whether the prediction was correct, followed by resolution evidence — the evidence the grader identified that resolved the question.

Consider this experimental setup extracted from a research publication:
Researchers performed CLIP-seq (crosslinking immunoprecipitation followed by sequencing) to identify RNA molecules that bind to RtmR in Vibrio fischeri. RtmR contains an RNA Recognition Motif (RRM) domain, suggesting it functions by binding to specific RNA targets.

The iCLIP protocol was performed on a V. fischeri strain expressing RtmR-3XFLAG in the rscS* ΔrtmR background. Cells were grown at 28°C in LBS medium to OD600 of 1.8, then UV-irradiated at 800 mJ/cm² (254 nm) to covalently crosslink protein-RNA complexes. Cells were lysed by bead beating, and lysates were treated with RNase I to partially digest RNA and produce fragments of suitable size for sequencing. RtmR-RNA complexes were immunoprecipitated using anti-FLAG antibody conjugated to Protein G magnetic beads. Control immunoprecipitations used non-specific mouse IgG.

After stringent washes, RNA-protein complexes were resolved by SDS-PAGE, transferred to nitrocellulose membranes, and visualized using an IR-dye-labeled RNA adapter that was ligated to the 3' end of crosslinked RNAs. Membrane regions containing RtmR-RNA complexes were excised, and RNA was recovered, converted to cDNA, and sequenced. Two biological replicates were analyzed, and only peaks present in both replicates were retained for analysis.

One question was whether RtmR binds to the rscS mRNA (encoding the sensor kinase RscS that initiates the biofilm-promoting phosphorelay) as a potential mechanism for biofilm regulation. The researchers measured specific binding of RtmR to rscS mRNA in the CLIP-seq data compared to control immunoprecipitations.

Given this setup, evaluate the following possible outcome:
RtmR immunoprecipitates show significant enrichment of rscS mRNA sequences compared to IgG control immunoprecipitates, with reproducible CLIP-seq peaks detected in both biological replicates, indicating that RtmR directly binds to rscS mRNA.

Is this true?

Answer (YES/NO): YES